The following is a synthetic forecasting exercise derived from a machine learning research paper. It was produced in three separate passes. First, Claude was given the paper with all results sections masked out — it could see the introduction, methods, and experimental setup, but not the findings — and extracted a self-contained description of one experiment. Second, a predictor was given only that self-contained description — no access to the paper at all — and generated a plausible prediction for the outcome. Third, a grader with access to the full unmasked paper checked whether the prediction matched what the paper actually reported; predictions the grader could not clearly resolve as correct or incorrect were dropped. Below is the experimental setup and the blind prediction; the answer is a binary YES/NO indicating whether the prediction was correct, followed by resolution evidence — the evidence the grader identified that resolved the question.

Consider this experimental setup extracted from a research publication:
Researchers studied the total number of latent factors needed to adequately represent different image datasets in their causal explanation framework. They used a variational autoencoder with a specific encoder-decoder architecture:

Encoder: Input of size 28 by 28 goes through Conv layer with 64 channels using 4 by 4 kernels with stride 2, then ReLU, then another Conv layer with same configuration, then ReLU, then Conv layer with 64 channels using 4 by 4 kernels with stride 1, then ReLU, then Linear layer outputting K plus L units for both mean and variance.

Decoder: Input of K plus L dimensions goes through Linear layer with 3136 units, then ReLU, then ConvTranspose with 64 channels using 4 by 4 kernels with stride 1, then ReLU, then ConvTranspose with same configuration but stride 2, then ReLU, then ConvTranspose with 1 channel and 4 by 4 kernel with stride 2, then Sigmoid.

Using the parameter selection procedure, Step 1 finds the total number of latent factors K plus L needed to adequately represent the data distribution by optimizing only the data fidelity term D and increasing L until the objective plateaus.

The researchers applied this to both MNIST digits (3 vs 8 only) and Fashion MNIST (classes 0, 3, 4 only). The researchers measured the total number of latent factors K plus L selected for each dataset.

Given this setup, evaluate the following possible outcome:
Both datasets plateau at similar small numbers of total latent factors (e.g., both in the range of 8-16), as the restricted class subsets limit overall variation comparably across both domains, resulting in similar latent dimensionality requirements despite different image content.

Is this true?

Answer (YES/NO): NO